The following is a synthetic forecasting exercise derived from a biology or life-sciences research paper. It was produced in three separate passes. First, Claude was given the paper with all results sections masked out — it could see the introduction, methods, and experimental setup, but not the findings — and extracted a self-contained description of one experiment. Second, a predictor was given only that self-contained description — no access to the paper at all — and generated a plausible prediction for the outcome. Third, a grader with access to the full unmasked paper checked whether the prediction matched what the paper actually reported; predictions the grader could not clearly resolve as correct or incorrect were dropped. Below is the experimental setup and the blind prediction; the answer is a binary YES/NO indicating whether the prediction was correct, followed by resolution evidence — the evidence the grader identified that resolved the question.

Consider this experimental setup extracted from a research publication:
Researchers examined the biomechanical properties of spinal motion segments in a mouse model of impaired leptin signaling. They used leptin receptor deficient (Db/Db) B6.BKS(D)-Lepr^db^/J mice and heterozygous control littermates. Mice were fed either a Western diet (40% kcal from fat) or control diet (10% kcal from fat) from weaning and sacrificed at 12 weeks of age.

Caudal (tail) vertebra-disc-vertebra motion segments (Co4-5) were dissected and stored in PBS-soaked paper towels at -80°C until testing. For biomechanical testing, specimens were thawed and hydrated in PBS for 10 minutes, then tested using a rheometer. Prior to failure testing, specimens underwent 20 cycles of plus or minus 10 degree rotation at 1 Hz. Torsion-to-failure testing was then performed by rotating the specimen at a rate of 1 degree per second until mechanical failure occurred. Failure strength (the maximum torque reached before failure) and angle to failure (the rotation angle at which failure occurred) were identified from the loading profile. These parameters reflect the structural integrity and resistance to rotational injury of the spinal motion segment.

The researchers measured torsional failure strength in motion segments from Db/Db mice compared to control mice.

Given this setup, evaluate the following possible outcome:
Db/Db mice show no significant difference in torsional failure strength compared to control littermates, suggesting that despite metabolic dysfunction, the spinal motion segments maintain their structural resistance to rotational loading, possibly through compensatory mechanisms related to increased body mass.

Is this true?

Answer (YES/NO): NO